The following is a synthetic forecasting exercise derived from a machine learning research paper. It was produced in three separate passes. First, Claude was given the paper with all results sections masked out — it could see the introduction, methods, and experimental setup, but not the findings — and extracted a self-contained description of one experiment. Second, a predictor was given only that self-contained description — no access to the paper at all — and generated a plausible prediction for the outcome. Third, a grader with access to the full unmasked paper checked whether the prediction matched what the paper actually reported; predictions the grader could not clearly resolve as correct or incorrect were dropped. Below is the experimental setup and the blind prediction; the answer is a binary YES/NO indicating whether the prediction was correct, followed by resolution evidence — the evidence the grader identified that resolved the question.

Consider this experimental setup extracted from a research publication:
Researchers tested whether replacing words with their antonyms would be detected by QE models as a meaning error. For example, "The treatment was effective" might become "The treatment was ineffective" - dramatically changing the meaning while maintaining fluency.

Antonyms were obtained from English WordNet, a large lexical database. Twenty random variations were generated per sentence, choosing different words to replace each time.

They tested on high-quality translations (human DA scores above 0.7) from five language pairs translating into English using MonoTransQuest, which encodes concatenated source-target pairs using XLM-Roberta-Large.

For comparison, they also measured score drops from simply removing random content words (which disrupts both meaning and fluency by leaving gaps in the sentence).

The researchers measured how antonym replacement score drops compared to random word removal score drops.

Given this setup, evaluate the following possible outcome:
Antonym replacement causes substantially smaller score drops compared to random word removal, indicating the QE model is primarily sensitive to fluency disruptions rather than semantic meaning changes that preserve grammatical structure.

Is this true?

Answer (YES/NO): NO